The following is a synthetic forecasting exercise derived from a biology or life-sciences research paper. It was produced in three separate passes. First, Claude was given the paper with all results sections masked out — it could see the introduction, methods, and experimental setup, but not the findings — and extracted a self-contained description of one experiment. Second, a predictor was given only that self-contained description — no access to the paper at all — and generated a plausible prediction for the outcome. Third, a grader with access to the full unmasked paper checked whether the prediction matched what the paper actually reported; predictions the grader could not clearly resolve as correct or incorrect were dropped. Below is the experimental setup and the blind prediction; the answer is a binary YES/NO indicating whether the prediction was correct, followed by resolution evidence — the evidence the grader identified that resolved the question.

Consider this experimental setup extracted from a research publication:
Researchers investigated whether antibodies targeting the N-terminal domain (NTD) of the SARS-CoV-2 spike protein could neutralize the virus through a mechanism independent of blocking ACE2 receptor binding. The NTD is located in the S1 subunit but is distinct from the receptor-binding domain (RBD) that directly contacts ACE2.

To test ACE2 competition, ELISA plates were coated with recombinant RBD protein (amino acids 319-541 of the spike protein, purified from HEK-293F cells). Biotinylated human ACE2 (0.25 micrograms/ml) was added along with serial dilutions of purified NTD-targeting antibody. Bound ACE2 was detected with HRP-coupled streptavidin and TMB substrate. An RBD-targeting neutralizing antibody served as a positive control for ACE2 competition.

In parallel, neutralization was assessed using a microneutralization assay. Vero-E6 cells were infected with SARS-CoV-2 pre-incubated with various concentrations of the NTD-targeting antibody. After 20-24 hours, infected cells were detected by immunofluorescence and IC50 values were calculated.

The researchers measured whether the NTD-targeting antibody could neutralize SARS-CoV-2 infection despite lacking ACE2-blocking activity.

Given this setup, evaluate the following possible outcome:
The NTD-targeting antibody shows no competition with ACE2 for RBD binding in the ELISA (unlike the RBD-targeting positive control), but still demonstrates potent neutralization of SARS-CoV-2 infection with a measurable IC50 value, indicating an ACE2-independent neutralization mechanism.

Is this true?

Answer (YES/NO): YES